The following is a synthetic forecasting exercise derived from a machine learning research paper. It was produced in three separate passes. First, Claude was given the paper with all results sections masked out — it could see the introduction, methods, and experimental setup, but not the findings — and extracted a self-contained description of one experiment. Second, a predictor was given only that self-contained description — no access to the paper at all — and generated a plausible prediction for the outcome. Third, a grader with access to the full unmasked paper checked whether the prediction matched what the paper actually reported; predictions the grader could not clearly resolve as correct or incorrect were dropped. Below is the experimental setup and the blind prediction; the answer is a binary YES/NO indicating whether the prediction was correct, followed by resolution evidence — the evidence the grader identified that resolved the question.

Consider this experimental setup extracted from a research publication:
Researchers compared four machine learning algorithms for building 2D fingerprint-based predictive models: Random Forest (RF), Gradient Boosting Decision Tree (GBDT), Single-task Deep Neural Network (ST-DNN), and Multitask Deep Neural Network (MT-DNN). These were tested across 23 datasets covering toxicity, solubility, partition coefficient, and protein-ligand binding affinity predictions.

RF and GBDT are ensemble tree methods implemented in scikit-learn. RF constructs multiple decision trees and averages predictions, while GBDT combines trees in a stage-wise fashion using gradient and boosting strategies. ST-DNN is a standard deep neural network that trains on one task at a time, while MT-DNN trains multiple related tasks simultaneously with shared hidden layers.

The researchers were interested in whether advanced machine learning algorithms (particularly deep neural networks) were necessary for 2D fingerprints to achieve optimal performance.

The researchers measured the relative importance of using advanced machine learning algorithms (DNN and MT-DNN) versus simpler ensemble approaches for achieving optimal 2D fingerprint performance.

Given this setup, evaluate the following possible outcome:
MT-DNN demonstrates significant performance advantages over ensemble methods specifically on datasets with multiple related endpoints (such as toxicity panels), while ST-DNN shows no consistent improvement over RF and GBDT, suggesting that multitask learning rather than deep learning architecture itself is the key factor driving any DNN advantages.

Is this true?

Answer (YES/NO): YES